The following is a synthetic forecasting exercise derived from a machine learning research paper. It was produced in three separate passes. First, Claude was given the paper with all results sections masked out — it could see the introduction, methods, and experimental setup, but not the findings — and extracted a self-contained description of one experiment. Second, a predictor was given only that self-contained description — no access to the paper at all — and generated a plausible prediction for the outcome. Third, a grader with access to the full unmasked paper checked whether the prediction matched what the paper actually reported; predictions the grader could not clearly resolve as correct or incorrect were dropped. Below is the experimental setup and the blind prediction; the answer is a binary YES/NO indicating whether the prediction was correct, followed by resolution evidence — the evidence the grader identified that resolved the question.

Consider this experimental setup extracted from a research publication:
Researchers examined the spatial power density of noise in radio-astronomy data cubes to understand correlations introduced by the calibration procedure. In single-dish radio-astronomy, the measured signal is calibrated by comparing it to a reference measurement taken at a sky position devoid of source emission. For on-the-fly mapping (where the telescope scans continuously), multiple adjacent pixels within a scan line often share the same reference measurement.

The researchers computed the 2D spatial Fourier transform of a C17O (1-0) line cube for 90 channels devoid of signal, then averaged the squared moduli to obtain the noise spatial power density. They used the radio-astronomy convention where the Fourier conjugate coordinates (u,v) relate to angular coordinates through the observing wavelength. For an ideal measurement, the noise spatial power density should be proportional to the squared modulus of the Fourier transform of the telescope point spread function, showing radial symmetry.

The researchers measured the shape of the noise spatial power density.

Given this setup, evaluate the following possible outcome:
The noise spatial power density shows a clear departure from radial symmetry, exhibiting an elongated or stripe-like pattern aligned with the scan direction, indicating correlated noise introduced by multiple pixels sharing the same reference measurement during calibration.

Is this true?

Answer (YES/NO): YES